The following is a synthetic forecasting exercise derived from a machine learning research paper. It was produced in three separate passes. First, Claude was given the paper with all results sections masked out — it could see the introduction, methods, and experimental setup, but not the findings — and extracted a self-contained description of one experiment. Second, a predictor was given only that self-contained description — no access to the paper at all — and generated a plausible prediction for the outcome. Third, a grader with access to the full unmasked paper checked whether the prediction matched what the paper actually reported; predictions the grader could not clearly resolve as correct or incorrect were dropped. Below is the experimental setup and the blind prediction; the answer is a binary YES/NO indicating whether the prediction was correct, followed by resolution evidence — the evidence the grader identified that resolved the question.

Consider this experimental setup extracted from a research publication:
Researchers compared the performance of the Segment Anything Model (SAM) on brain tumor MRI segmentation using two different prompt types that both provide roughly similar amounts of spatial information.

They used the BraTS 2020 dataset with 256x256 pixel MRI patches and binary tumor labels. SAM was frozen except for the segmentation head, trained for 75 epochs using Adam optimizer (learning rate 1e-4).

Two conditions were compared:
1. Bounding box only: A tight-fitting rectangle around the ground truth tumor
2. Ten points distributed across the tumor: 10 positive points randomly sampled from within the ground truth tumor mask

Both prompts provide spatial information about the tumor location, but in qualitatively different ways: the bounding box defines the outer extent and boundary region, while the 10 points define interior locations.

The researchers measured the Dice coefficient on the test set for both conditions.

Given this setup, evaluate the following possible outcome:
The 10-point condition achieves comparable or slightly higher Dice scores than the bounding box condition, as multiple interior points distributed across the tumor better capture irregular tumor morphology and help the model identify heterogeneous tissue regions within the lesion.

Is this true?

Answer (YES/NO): YES